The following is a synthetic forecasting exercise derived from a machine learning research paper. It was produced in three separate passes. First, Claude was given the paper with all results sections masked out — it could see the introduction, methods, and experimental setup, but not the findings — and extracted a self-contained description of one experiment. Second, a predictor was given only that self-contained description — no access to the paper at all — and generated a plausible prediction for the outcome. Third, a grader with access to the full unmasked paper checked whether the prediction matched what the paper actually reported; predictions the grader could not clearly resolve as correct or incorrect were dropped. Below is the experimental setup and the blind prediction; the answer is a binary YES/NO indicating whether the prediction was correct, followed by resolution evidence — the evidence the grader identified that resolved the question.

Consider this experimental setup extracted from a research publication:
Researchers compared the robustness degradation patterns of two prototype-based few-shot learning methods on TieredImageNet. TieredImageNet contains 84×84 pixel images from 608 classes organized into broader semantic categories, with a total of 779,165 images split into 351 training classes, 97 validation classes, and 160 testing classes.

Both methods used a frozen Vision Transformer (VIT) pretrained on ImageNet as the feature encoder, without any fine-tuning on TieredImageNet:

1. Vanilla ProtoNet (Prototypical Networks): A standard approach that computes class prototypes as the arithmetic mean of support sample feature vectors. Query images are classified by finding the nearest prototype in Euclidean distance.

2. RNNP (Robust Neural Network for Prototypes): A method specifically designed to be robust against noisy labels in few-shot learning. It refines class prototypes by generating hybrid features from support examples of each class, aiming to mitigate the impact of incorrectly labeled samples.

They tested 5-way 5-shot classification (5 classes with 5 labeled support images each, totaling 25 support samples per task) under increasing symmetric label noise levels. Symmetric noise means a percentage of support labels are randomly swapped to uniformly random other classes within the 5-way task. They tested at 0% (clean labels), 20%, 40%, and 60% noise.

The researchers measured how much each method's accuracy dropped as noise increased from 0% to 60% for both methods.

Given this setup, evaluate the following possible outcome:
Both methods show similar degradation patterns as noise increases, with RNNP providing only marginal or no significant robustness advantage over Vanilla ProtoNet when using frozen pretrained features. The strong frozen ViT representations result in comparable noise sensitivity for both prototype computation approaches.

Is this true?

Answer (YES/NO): NO